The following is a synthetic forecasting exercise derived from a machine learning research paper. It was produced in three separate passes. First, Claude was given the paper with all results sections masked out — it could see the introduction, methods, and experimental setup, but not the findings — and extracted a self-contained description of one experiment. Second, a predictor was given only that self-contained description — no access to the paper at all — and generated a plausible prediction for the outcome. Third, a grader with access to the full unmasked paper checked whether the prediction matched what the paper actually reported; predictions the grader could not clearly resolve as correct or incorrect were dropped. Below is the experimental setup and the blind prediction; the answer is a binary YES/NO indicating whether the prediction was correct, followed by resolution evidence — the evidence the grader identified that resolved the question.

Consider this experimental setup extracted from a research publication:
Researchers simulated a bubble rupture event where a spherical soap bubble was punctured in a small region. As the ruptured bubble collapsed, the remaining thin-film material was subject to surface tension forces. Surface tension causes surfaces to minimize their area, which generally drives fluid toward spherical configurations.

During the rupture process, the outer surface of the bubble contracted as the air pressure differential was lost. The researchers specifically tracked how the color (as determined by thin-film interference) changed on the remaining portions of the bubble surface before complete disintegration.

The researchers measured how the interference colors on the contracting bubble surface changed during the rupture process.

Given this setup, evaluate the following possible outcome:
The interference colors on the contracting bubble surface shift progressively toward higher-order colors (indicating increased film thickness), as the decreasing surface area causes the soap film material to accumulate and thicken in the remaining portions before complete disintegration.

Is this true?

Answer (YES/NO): YES